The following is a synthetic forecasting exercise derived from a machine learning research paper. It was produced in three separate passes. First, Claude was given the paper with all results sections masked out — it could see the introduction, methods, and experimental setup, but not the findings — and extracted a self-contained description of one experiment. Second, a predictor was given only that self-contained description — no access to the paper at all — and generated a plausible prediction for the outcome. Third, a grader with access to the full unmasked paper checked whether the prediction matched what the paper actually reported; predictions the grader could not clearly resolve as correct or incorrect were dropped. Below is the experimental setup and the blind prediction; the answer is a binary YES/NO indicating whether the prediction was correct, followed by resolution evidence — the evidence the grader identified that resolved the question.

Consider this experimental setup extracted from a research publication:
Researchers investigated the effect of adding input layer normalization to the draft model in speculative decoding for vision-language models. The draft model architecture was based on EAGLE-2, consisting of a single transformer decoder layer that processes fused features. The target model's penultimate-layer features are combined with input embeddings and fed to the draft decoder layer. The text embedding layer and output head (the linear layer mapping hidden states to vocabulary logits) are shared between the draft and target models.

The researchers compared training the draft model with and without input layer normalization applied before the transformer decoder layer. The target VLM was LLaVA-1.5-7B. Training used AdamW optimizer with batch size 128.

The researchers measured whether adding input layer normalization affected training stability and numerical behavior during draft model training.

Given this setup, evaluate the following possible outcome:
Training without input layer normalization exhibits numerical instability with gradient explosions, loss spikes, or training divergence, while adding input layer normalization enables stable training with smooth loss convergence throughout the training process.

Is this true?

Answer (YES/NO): YES